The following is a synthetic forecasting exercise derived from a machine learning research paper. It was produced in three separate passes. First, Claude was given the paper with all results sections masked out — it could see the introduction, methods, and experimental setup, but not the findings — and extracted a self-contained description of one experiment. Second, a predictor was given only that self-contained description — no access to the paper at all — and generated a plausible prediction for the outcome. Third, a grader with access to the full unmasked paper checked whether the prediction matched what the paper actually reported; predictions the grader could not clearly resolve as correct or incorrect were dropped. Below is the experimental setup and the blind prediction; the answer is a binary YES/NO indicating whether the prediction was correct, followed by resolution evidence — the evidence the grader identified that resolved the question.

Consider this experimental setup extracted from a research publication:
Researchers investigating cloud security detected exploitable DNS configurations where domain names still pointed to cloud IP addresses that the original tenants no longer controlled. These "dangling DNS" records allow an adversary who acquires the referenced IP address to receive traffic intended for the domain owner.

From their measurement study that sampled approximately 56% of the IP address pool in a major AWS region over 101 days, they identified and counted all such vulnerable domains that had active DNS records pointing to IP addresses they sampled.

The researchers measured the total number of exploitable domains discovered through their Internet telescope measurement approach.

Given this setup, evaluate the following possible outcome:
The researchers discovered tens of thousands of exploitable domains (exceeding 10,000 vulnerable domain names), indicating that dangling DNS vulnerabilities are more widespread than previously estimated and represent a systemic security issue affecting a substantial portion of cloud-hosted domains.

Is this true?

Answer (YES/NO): NO